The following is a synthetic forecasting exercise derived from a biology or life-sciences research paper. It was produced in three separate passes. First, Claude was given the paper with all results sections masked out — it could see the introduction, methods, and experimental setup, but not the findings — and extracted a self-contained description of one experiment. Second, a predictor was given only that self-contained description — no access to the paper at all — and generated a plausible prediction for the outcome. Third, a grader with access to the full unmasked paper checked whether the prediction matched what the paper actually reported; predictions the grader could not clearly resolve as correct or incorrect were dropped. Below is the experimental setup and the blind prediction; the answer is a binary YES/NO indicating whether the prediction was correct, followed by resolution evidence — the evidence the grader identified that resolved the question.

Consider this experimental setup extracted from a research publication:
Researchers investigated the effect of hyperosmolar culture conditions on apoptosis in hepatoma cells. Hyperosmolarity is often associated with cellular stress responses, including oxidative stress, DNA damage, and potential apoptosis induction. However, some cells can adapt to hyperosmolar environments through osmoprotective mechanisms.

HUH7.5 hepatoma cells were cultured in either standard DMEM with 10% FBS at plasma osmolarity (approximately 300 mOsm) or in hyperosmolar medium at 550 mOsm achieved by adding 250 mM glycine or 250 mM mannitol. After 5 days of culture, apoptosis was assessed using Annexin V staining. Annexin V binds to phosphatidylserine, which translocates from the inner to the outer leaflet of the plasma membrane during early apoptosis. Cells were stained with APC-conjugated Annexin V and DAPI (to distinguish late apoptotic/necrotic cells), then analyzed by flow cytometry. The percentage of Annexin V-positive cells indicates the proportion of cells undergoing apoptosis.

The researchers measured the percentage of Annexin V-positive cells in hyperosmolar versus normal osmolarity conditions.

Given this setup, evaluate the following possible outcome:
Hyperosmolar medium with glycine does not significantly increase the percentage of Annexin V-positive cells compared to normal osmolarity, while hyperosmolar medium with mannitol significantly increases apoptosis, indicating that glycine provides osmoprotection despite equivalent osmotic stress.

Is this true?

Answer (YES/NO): NO